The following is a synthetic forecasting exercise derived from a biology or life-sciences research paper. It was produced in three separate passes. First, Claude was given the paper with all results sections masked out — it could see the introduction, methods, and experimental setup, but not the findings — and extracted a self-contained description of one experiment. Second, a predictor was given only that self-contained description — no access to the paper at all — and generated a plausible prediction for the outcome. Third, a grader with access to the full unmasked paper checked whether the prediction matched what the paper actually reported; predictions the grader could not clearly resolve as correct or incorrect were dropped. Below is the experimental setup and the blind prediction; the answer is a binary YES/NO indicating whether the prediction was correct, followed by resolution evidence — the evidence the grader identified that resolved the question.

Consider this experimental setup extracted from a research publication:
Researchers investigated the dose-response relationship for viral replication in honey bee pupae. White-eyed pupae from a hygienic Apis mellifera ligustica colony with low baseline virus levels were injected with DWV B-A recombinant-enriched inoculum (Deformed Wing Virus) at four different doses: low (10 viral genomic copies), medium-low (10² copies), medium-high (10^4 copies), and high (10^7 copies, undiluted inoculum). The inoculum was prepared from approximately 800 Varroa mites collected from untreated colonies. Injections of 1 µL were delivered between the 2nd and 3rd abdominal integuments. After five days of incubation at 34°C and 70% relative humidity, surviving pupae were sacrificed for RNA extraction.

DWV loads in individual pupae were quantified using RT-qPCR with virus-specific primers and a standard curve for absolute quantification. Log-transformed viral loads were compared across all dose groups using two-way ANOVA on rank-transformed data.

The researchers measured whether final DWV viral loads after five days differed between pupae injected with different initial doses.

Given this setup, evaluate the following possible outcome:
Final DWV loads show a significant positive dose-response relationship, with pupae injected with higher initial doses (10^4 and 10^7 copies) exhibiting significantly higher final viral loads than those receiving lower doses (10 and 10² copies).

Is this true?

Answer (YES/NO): NO